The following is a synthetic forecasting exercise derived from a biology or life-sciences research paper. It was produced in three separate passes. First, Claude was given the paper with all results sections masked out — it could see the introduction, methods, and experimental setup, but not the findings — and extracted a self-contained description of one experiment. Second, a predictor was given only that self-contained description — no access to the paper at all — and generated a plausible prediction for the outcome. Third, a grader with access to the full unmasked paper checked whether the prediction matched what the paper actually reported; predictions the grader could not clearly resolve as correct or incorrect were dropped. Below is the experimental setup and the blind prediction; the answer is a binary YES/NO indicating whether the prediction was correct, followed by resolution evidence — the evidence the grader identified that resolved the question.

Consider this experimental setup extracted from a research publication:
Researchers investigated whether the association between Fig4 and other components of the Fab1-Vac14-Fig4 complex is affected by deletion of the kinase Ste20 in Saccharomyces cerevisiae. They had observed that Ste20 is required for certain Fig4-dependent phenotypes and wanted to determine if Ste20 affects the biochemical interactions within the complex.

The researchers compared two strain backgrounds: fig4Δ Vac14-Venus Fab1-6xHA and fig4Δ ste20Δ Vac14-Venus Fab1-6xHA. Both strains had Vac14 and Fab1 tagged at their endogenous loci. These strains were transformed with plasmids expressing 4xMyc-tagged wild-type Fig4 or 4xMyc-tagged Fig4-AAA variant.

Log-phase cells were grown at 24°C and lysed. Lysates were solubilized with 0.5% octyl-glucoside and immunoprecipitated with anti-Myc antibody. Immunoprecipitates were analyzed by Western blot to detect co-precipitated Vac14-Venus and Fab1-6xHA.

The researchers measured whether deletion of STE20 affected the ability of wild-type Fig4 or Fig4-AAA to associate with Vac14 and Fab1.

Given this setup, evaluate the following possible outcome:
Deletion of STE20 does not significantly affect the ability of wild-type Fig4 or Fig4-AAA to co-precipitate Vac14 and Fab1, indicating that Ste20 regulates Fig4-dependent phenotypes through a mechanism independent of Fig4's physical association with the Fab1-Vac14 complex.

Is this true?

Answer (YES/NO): YES